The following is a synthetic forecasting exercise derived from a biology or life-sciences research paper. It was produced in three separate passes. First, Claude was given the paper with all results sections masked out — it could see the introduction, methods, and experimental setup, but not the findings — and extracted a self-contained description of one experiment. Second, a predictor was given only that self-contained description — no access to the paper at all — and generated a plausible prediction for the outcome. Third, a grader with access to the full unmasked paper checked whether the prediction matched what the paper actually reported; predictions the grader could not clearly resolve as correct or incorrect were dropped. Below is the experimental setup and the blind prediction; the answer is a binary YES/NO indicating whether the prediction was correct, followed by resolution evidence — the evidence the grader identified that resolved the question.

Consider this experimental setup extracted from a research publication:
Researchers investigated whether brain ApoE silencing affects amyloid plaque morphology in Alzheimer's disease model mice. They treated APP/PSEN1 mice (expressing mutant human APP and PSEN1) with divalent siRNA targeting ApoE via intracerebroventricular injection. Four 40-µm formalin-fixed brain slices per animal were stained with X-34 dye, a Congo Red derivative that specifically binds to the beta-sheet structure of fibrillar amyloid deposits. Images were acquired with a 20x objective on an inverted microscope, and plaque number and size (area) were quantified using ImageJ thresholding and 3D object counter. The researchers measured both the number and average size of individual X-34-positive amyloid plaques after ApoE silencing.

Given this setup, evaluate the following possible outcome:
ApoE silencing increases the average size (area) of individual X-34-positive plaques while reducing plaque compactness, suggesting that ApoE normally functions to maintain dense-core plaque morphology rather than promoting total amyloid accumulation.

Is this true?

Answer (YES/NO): NO